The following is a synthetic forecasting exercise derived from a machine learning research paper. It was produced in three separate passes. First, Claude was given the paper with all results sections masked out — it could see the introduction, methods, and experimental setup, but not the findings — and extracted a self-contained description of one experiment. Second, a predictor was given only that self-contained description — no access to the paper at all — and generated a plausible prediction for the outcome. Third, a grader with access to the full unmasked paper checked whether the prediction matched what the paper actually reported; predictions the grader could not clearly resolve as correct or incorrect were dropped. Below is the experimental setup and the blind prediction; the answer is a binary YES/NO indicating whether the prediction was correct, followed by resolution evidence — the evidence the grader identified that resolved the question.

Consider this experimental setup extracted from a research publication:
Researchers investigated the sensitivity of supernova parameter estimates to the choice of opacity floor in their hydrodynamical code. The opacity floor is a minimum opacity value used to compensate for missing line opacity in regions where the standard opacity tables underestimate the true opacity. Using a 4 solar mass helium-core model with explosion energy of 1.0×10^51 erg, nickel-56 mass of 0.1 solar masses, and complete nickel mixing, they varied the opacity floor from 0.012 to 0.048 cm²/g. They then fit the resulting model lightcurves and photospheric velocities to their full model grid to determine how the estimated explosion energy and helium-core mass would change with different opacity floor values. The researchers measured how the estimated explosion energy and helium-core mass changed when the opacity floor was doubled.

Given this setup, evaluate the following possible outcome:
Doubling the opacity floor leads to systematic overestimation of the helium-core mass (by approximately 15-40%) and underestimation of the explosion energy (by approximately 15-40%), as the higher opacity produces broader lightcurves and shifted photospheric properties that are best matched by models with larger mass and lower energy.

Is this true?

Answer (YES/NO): NO